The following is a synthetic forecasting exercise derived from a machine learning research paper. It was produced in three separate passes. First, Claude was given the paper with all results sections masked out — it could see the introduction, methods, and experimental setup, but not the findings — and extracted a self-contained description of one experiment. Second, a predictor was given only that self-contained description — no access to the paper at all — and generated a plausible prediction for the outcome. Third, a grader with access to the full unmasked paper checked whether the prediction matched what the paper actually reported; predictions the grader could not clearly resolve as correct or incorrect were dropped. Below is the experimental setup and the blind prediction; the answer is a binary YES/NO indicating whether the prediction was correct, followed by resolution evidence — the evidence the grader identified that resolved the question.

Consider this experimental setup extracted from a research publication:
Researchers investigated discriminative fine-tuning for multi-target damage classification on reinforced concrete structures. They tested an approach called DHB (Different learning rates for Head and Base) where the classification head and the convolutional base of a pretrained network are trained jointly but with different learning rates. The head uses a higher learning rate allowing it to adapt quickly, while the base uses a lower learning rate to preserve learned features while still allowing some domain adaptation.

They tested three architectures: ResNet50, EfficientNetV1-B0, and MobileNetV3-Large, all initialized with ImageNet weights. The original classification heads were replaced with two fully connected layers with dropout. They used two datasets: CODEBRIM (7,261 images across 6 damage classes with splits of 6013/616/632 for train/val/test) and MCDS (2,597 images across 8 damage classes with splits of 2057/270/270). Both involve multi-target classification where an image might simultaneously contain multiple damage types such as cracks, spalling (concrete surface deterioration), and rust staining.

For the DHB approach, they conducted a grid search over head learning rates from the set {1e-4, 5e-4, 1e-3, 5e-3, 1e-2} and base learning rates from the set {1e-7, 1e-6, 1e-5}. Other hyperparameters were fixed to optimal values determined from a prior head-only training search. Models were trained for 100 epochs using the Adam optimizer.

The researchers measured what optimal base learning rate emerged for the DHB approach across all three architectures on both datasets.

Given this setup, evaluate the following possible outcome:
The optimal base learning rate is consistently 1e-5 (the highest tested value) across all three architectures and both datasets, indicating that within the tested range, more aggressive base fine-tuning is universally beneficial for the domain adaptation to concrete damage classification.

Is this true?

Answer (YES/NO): YES